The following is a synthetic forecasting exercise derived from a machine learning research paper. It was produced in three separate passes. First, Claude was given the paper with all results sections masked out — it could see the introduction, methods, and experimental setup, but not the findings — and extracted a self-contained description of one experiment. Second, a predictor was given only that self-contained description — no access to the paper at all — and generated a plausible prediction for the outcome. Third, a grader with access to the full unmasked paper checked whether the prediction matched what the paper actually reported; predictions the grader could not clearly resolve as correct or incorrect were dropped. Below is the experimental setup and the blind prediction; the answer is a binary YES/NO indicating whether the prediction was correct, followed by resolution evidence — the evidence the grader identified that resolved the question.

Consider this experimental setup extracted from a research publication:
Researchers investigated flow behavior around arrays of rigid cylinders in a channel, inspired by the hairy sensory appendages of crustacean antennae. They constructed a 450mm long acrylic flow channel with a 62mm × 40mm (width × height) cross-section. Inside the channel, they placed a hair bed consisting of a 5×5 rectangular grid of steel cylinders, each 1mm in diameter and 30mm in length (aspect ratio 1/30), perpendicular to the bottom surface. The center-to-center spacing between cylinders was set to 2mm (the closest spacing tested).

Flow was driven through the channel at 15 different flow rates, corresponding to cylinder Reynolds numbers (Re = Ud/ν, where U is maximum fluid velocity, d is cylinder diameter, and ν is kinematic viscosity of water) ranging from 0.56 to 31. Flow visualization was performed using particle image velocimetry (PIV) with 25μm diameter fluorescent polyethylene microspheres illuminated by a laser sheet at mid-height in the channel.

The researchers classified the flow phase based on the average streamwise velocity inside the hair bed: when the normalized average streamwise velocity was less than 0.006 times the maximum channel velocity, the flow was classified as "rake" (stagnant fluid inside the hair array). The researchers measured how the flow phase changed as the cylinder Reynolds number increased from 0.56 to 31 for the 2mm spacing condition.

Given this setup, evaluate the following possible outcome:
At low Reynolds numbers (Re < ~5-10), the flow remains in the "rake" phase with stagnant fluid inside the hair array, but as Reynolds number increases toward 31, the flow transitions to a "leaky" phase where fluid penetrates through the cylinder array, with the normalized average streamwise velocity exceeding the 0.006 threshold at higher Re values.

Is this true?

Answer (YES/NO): NO